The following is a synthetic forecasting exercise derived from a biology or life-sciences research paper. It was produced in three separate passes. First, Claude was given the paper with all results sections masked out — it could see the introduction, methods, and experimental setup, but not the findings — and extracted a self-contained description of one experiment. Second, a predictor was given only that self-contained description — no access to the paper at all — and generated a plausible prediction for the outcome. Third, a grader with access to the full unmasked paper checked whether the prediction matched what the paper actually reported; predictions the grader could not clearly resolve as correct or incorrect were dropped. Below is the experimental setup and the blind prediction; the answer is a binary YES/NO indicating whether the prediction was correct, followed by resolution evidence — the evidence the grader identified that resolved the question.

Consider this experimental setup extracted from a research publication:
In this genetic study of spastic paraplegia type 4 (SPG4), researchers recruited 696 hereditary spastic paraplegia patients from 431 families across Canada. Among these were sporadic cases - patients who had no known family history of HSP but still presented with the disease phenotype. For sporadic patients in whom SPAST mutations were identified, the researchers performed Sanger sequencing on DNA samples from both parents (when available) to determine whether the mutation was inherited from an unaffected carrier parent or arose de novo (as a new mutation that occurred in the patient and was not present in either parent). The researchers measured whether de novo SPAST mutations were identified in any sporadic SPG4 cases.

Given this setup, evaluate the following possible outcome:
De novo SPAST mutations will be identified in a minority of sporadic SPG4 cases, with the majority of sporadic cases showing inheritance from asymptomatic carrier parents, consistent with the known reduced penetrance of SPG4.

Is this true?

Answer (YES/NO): NO